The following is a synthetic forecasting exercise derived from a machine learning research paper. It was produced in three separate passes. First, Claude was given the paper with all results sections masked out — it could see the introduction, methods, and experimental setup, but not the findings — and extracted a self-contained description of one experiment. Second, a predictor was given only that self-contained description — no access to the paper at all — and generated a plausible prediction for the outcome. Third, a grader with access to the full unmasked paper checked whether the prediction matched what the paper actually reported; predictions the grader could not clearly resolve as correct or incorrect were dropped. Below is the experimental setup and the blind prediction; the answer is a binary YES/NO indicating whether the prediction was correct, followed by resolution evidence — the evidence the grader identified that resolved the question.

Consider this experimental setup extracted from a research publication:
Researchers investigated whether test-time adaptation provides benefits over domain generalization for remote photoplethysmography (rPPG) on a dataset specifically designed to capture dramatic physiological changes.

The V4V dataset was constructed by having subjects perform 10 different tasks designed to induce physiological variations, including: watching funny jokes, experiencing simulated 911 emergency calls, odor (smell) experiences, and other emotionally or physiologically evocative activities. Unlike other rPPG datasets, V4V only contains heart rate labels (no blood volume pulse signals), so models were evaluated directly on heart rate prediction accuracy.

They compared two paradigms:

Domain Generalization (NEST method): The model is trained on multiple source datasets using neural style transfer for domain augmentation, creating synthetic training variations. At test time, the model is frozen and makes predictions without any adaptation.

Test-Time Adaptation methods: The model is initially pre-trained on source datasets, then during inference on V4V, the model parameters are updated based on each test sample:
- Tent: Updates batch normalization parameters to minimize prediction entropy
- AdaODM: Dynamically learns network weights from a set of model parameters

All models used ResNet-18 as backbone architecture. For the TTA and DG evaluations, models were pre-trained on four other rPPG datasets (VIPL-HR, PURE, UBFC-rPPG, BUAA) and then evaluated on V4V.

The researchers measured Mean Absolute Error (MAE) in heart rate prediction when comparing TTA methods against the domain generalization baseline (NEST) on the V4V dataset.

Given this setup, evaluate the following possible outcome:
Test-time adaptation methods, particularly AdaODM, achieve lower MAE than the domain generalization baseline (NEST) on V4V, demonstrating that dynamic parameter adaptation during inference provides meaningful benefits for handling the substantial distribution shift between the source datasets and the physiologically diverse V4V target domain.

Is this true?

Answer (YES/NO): NO